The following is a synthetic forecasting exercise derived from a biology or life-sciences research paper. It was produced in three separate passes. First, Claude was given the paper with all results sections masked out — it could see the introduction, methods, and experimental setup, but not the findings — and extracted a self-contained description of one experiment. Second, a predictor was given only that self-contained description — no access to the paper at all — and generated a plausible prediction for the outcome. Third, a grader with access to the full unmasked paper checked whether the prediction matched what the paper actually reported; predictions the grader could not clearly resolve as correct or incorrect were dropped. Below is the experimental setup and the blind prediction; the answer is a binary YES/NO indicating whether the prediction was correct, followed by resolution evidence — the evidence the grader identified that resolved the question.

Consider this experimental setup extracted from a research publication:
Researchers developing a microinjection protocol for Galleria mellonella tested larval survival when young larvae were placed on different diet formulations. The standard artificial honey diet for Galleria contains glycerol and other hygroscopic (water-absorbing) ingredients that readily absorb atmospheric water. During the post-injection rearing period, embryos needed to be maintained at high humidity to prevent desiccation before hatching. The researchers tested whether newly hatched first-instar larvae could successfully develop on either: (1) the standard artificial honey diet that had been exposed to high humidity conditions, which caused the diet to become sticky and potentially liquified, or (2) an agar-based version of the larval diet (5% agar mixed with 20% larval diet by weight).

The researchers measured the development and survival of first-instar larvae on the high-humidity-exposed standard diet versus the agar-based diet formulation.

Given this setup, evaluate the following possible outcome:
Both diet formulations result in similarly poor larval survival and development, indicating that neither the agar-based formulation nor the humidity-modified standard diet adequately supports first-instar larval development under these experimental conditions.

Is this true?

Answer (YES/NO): YES